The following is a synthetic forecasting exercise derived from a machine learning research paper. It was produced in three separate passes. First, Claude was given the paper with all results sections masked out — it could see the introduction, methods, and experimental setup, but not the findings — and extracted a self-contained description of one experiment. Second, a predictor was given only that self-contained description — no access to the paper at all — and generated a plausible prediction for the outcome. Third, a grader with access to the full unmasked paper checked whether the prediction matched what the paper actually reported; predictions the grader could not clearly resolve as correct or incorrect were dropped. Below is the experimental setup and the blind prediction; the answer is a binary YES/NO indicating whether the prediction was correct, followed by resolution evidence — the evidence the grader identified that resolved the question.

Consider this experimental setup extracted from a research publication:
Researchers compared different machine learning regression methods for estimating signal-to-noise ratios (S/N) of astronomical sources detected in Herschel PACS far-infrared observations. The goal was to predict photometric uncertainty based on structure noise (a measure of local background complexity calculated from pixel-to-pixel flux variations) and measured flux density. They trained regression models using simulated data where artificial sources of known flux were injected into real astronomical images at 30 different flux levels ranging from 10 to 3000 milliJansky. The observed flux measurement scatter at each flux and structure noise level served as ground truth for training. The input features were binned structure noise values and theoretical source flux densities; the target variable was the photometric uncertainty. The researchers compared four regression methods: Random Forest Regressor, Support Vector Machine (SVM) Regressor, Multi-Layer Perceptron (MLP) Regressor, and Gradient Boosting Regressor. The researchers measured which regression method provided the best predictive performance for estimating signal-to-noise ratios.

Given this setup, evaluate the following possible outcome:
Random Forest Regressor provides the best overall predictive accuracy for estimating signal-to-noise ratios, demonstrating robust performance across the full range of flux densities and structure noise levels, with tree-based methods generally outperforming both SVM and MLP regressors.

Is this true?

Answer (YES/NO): NO